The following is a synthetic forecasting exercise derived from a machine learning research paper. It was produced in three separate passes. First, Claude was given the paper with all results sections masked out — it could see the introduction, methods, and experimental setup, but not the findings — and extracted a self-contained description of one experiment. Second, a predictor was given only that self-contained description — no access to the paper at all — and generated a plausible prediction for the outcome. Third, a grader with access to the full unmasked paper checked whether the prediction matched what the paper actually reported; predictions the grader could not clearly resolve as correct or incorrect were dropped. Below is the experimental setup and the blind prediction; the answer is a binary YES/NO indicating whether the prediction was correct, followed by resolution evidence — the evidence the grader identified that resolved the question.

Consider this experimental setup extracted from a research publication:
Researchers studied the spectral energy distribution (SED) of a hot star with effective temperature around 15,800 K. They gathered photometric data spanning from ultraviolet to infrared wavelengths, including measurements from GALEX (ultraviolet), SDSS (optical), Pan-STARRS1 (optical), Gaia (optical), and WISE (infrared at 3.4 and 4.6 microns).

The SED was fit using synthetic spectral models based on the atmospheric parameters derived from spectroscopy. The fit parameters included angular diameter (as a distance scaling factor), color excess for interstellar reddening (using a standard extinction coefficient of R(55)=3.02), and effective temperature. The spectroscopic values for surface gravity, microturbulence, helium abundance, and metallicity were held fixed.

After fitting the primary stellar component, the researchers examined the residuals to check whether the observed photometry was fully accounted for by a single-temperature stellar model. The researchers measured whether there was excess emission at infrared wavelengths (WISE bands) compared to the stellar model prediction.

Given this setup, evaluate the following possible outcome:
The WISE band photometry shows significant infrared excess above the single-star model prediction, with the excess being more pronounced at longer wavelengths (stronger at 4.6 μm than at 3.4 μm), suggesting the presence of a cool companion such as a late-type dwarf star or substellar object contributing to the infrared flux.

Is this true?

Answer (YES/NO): NO